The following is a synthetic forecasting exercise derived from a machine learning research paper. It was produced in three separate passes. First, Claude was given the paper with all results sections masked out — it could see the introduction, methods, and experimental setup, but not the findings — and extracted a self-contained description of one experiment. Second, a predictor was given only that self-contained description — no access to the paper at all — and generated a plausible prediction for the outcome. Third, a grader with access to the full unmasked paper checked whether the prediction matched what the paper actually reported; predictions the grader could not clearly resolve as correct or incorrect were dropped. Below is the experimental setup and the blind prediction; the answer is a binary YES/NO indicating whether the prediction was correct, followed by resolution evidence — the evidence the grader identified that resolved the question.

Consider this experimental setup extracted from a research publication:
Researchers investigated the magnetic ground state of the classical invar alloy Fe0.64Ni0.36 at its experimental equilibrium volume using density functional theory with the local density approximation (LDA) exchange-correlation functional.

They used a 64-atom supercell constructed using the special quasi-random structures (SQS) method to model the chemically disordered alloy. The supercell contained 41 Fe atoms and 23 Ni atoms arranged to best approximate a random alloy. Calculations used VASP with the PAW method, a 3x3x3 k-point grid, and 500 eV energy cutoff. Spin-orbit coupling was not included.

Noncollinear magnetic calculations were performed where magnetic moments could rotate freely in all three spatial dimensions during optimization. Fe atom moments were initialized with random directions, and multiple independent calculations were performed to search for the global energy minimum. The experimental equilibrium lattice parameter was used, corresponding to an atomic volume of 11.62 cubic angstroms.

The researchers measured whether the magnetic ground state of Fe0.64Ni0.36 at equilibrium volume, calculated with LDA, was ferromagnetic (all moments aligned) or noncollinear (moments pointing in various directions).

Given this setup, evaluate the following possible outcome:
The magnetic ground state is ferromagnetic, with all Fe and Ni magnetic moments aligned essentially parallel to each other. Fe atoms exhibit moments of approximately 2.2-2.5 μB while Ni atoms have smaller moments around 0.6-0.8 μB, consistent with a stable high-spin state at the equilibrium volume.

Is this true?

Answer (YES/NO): YES